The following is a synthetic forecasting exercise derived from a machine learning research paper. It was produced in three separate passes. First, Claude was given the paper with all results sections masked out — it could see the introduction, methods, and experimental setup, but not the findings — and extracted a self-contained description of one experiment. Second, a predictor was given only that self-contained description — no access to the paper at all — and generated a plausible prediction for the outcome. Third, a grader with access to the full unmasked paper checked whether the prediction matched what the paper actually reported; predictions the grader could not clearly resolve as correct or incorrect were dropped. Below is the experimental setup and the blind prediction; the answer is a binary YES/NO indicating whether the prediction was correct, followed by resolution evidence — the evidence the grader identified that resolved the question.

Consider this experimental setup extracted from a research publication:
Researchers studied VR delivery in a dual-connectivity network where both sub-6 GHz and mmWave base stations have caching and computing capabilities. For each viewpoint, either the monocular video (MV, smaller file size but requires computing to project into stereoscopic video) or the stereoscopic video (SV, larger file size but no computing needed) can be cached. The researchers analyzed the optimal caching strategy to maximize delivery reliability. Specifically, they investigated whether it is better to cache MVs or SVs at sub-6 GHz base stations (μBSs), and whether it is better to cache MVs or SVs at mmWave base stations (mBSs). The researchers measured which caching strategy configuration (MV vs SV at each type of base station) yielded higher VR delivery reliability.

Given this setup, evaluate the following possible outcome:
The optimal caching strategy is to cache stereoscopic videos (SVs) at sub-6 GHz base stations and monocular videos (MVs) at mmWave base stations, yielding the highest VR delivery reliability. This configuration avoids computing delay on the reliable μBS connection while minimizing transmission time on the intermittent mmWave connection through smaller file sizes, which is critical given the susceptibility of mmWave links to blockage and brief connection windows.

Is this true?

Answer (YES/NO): NO